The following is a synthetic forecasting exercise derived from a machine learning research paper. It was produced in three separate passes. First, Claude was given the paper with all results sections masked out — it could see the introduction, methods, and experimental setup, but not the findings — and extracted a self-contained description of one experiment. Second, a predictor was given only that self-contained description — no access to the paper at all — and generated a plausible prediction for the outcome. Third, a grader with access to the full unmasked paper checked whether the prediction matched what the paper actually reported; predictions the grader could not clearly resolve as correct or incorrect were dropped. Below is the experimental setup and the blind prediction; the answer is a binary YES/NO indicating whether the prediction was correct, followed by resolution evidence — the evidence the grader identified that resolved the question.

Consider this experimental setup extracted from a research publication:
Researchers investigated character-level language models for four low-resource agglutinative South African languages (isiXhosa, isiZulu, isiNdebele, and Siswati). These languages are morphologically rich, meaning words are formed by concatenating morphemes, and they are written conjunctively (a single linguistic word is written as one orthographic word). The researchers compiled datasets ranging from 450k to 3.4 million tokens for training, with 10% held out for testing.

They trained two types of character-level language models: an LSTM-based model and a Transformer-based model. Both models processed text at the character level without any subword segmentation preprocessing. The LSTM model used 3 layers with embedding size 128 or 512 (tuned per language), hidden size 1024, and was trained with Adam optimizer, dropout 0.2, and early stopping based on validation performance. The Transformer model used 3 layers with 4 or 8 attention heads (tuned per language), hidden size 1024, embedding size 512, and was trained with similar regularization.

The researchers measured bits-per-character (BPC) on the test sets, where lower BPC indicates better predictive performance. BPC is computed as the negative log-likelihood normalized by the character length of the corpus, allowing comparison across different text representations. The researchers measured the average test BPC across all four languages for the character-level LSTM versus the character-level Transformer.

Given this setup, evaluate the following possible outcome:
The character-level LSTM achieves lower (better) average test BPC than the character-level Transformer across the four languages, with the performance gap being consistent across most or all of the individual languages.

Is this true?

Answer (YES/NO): YES